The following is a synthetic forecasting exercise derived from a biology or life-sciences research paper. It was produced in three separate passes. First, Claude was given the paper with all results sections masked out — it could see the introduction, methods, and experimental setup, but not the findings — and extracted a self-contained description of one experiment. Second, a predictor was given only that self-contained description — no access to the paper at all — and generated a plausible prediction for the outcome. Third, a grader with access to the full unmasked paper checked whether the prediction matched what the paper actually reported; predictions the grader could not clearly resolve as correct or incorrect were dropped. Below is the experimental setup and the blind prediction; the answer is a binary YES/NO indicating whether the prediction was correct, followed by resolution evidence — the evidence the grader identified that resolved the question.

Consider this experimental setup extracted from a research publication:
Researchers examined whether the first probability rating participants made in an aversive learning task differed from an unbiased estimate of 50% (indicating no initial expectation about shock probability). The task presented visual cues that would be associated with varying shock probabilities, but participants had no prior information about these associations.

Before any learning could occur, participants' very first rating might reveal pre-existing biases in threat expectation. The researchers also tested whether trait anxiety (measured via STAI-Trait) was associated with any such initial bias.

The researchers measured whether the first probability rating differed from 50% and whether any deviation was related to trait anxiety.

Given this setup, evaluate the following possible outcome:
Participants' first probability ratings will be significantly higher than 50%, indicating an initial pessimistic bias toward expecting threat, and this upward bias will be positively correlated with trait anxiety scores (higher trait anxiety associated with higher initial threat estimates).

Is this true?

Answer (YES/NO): NO